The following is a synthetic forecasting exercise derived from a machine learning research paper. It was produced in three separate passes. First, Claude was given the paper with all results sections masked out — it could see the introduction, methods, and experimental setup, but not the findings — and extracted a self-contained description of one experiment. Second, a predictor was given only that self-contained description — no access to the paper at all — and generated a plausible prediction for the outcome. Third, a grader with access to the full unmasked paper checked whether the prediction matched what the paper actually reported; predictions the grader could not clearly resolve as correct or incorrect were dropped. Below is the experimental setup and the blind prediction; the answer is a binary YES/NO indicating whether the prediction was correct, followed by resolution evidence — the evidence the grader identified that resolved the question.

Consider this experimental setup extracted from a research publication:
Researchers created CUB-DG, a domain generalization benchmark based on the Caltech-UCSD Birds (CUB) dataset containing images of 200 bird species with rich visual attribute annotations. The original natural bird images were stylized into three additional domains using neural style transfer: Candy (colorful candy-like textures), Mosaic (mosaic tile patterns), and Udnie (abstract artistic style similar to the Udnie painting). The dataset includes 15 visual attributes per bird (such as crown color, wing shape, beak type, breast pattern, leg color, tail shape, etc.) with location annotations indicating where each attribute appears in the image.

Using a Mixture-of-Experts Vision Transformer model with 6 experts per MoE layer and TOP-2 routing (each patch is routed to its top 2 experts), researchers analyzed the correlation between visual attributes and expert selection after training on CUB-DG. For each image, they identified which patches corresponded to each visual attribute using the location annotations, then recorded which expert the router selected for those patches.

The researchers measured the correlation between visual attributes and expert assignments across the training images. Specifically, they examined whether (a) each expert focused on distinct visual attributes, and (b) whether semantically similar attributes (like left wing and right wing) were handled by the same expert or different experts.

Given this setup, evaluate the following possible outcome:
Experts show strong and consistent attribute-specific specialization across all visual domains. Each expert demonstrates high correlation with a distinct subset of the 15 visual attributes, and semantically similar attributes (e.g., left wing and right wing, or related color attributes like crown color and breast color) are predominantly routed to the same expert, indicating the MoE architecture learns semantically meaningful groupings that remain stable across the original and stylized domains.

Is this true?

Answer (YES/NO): YES